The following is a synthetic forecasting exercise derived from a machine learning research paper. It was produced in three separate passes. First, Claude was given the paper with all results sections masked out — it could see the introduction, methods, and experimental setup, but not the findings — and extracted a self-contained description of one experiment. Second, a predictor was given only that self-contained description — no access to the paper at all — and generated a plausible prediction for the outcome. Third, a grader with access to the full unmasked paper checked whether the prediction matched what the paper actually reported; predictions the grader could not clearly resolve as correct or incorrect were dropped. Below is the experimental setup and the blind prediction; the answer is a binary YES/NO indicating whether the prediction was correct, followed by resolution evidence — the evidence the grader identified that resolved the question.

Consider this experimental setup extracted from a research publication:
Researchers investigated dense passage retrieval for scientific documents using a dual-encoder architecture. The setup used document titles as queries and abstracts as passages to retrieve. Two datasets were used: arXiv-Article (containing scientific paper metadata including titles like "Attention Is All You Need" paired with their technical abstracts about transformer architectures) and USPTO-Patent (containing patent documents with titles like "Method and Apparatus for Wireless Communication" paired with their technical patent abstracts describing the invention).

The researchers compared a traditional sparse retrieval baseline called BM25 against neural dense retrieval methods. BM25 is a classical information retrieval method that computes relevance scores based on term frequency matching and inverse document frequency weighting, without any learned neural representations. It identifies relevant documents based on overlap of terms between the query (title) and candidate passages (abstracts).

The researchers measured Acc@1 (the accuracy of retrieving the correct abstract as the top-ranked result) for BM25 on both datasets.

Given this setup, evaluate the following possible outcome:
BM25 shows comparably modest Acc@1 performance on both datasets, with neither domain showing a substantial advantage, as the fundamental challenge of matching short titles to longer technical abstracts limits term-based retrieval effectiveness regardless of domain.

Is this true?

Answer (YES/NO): YES